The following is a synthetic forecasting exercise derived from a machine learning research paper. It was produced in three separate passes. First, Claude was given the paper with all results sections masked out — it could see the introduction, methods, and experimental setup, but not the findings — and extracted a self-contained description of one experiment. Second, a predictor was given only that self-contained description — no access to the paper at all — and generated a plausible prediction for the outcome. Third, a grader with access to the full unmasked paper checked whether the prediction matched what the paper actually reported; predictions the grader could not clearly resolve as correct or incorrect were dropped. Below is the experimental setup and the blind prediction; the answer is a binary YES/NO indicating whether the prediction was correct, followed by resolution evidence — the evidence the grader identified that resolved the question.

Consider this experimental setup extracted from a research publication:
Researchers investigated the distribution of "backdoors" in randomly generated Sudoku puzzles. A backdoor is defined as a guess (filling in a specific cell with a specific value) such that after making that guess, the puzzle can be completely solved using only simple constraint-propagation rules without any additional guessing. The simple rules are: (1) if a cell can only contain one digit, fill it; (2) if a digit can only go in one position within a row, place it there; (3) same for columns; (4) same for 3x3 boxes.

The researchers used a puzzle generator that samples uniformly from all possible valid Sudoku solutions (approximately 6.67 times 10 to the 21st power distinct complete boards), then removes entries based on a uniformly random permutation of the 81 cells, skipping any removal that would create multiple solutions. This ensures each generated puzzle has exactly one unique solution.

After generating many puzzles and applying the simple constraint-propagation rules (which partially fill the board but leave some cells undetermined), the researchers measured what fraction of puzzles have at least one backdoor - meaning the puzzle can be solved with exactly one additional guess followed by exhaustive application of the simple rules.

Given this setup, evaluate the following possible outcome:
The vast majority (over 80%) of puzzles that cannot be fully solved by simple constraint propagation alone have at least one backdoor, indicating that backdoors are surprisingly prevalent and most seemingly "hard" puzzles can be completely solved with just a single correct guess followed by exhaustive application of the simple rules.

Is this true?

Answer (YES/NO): YES